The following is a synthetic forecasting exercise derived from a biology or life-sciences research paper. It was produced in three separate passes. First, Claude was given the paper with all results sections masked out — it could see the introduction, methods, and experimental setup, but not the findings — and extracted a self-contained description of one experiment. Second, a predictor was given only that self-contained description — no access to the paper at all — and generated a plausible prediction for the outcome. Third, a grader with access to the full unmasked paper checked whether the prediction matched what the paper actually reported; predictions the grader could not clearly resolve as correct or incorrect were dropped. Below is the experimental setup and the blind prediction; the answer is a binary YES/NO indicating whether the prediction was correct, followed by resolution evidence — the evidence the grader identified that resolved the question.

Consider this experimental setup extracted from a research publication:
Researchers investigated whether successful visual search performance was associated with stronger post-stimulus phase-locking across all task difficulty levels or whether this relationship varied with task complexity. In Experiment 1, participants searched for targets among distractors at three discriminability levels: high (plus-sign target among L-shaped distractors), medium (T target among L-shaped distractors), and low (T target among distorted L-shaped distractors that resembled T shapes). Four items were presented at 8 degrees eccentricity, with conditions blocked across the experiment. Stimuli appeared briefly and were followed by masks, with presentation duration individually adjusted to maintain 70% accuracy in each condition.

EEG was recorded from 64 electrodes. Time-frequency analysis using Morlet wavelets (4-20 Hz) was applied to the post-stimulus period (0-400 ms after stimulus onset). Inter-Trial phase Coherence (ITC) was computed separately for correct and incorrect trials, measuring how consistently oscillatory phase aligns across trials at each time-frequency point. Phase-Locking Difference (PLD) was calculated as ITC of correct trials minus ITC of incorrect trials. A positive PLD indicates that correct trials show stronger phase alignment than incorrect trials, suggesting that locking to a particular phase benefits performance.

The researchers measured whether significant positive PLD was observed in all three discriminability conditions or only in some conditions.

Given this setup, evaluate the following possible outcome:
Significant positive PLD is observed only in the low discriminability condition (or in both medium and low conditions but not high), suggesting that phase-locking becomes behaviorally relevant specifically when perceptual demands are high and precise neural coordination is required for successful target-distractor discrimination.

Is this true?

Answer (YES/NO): YES